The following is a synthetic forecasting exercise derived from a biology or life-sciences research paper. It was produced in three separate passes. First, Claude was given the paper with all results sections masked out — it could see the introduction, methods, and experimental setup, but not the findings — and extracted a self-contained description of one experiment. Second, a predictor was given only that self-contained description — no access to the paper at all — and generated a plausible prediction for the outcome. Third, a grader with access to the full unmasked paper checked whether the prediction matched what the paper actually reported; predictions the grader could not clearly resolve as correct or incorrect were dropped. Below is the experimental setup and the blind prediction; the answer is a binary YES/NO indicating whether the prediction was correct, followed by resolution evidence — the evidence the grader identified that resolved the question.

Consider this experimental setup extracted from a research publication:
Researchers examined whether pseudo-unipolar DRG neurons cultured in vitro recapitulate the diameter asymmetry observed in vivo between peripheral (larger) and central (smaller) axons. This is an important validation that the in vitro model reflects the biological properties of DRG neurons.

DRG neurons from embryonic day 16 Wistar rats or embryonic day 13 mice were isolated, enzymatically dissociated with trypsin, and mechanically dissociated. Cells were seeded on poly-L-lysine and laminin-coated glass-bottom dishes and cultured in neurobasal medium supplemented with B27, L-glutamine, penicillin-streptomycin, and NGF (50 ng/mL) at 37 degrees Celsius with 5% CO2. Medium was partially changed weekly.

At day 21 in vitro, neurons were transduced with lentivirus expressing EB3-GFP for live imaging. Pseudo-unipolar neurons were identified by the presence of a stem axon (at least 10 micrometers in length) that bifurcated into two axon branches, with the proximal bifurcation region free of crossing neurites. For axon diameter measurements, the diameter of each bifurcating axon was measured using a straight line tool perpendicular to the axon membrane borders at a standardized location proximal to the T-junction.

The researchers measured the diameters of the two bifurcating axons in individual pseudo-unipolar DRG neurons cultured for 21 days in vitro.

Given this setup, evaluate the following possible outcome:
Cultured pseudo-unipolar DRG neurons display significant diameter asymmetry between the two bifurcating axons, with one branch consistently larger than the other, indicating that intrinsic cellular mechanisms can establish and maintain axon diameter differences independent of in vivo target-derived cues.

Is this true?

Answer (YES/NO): YES